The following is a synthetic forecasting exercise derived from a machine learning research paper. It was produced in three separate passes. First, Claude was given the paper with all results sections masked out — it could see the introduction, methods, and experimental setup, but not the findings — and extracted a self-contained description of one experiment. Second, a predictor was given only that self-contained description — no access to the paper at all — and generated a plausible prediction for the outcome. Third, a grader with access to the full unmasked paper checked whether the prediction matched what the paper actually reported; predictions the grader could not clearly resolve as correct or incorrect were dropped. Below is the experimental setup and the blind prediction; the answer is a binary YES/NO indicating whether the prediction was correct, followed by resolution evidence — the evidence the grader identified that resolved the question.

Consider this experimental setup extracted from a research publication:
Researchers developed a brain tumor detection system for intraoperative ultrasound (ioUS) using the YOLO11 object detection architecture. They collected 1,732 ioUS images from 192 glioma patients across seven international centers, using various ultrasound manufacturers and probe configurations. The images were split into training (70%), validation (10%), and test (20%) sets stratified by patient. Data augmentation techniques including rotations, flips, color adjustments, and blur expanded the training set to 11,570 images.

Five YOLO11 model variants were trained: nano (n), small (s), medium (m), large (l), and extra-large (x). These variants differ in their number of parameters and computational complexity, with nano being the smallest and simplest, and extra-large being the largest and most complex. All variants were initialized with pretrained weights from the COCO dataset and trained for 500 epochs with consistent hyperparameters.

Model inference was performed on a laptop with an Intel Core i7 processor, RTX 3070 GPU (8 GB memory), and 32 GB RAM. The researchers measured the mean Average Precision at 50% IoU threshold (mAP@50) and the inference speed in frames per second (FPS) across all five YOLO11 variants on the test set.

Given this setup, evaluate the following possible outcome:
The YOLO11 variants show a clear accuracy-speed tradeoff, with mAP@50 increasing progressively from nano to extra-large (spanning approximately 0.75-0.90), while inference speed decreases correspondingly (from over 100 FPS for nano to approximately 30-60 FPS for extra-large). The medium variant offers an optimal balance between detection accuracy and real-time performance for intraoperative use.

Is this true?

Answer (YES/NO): NO